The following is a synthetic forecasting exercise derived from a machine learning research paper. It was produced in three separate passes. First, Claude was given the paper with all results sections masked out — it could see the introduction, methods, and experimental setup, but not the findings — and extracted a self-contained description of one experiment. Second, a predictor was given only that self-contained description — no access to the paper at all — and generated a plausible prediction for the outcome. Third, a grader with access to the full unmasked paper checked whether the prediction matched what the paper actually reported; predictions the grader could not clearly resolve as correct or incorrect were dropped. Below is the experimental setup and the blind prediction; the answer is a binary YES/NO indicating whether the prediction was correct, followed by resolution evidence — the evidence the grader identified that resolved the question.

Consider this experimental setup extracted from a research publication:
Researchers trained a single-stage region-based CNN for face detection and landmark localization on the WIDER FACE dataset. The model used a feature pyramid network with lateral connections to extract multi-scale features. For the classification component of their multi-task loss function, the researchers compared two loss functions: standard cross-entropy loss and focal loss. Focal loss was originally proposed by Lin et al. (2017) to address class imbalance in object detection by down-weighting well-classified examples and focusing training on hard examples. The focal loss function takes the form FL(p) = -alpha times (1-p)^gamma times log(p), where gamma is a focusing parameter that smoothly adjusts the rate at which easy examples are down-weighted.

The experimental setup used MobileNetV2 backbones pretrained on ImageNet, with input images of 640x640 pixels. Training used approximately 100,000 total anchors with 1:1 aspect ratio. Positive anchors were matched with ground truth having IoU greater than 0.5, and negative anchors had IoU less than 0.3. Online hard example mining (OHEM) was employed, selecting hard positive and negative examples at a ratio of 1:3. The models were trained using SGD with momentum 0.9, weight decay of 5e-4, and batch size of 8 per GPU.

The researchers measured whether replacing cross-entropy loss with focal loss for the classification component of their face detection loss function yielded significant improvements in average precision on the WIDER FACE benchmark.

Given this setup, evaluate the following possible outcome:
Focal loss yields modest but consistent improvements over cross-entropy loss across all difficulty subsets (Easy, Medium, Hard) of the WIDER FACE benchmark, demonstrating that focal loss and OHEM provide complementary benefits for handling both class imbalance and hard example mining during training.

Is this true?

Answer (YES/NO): NO